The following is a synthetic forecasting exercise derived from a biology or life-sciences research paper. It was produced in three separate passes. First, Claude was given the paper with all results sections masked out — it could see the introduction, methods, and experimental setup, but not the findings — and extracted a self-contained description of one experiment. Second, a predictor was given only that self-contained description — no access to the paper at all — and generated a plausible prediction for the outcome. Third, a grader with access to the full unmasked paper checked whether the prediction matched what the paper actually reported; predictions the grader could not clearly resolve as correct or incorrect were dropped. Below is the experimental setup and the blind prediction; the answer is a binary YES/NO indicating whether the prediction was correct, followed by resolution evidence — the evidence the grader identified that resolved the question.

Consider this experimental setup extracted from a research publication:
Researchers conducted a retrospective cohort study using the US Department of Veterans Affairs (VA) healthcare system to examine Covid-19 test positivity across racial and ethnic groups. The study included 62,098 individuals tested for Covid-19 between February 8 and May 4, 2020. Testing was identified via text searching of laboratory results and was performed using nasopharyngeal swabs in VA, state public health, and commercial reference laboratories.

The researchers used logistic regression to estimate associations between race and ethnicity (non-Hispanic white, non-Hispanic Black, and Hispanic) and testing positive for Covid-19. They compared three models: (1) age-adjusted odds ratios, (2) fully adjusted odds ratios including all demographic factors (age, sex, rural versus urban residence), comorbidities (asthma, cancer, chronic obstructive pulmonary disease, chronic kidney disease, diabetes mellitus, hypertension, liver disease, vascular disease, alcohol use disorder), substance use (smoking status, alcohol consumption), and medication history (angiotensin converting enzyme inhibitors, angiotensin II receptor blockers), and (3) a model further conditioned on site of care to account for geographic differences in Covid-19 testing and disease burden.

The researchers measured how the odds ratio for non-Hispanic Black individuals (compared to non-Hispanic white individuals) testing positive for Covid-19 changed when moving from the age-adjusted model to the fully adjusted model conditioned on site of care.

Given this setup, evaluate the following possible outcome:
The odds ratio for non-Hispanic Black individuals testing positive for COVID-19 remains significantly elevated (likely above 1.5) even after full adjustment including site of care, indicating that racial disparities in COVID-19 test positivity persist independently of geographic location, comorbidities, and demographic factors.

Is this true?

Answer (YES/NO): YES